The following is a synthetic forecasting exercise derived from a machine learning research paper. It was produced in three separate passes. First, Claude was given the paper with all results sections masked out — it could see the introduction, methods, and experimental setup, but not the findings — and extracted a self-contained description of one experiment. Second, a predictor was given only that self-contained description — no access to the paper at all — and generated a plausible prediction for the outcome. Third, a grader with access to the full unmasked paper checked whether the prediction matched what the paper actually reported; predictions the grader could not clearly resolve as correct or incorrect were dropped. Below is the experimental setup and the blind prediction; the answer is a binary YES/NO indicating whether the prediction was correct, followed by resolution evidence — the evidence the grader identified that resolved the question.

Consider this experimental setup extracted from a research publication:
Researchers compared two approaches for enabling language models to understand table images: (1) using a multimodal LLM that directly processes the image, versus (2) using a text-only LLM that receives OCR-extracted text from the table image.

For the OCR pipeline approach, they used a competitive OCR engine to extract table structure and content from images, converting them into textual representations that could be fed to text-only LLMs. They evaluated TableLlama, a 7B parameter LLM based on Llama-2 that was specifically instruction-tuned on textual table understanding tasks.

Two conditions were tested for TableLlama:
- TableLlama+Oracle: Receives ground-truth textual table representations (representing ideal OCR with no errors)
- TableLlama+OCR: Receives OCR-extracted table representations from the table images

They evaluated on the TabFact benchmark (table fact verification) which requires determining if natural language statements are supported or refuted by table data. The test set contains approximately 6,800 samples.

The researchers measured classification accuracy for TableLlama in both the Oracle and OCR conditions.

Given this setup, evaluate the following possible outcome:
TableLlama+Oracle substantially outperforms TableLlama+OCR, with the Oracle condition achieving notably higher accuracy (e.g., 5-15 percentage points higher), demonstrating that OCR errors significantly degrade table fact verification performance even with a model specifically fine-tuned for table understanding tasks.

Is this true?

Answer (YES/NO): NO